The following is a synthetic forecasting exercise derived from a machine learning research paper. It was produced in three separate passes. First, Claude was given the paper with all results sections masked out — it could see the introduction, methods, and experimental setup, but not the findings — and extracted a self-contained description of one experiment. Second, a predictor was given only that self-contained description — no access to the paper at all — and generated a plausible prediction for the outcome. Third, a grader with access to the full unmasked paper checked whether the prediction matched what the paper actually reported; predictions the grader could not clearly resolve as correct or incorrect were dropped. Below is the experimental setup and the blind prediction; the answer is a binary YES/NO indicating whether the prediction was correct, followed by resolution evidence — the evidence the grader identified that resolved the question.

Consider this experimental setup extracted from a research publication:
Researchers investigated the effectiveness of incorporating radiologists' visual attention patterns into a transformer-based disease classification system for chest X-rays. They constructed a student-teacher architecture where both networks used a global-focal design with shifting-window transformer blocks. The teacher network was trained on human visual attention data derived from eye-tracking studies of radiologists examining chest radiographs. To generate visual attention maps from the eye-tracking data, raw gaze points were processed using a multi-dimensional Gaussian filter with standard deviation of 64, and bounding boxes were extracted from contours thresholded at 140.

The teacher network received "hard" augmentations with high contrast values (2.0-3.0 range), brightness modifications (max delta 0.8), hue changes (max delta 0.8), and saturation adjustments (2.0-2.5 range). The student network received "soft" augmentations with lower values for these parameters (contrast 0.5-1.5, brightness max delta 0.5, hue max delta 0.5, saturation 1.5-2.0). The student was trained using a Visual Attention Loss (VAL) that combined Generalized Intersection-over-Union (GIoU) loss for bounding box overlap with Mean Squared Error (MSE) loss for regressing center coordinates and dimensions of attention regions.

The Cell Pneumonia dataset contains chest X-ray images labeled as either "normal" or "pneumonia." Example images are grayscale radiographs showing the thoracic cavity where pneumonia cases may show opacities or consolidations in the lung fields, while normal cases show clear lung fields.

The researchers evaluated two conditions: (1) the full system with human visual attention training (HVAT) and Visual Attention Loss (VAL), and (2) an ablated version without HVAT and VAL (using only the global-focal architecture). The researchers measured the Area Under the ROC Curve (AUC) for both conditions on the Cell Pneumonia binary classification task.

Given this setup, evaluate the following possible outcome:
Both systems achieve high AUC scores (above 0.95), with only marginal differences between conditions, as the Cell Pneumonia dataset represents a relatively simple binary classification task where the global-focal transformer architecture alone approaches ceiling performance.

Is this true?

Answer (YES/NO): NO